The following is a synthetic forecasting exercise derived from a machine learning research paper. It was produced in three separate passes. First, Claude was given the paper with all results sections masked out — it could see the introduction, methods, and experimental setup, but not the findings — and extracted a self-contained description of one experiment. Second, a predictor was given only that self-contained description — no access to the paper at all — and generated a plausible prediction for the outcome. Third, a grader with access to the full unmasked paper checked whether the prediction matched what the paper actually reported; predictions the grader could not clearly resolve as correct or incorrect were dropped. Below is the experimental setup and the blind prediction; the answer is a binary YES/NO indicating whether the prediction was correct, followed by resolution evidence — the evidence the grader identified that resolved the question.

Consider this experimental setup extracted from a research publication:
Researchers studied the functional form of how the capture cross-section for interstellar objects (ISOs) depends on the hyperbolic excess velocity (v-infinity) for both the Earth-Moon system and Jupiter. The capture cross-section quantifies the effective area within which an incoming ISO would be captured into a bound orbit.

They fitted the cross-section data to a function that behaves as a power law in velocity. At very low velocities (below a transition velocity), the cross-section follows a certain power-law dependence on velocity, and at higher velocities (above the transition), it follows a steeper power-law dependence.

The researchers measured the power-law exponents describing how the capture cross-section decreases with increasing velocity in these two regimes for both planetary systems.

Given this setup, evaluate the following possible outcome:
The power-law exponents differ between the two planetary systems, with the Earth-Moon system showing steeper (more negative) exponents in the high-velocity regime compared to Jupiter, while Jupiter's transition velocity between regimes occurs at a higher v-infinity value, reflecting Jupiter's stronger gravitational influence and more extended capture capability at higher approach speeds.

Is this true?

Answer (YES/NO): NO